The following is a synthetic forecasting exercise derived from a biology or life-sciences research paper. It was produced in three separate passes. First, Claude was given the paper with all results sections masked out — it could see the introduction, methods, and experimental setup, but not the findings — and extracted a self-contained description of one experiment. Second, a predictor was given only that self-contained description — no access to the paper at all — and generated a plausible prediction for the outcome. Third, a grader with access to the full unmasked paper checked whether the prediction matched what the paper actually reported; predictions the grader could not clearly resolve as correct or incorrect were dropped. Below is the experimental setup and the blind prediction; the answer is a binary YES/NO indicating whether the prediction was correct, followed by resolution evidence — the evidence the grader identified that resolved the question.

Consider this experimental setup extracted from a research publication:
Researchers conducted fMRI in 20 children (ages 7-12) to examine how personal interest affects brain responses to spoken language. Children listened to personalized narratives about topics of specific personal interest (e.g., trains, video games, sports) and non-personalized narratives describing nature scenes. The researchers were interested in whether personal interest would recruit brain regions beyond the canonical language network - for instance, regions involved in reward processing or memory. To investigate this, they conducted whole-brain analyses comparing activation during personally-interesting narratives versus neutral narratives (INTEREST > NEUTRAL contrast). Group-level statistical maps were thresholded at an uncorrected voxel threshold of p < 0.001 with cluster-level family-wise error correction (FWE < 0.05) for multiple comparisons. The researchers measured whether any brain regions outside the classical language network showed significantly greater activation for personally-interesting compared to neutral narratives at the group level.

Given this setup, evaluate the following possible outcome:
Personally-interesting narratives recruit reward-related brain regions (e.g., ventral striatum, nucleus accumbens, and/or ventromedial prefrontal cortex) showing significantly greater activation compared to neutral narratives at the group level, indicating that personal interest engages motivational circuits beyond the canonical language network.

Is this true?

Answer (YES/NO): YES